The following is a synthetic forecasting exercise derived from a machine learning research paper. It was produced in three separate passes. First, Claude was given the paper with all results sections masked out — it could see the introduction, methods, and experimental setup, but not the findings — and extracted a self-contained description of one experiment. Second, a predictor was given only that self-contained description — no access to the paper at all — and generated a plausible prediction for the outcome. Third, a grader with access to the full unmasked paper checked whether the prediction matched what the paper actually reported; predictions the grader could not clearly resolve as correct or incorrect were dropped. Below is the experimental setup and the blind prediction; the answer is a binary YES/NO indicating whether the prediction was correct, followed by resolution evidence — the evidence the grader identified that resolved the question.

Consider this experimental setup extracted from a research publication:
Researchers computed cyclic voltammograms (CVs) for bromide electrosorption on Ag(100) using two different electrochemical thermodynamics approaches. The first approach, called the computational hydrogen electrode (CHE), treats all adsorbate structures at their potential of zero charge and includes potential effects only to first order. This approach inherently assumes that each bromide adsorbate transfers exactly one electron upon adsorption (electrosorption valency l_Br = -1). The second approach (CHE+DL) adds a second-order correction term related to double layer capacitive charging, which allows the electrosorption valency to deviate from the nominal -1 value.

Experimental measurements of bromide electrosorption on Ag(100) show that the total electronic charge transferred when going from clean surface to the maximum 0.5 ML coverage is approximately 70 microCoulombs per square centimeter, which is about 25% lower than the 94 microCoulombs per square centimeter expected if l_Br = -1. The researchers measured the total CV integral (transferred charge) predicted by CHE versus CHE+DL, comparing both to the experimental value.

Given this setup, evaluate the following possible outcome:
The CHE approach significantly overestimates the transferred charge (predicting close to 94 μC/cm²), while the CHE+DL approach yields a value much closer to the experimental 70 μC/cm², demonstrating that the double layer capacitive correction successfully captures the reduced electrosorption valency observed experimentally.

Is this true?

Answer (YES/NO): YES